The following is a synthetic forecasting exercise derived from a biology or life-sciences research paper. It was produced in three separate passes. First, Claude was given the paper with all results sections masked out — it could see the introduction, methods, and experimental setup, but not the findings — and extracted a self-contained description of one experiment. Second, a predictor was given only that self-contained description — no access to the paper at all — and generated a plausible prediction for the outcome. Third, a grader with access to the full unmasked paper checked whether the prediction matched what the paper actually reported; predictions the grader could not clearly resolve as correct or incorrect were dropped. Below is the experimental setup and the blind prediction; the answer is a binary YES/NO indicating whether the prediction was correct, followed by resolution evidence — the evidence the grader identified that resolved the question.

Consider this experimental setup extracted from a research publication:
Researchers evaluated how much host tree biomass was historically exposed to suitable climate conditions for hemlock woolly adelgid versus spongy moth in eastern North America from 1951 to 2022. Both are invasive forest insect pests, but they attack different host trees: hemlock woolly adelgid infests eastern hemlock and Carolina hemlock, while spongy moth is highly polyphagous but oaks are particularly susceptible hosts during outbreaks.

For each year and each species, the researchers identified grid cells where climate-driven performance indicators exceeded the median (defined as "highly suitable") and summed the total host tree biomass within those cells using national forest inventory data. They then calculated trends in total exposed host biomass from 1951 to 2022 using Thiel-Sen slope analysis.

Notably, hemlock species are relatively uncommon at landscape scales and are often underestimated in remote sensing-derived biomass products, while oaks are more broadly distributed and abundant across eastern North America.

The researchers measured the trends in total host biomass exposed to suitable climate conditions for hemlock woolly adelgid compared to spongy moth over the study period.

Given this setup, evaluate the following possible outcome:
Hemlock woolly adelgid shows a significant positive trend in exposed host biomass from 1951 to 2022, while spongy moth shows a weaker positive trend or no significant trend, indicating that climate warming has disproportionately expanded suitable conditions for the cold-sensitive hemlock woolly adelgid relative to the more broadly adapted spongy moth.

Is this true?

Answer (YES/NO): YES